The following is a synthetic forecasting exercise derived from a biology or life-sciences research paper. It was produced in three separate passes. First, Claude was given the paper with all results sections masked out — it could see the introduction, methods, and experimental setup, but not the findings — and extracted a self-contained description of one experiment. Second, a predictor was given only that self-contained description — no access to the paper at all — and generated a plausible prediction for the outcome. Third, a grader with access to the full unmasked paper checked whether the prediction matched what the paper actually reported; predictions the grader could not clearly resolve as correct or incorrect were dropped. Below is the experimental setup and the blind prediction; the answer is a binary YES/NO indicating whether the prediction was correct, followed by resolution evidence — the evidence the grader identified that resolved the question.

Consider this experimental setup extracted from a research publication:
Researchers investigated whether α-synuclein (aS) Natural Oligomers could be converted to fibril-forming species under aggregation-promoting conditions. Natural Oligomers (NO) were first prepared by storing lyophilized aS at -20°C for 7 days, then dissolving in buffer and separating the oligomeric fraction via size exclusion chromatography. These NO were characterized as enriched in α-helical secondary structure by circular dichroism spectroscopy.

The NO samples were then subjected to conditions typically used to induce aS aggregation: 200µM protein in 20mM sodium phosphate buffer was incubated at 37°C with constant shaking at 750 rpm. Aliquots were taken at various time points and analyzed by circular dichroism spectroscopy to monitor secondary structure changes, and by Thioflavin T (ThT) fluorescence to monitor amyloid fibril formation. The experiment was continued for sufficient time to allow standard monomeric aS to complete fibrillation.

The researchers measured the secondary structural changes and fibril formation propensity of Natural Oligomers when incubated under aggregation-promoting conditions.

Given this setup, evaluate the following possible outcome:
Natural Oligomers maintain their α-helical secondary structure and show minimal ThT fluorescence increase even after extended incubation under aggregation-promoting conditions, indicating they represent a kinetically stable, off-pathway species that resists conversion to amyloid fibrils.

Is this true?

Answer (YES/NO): YES